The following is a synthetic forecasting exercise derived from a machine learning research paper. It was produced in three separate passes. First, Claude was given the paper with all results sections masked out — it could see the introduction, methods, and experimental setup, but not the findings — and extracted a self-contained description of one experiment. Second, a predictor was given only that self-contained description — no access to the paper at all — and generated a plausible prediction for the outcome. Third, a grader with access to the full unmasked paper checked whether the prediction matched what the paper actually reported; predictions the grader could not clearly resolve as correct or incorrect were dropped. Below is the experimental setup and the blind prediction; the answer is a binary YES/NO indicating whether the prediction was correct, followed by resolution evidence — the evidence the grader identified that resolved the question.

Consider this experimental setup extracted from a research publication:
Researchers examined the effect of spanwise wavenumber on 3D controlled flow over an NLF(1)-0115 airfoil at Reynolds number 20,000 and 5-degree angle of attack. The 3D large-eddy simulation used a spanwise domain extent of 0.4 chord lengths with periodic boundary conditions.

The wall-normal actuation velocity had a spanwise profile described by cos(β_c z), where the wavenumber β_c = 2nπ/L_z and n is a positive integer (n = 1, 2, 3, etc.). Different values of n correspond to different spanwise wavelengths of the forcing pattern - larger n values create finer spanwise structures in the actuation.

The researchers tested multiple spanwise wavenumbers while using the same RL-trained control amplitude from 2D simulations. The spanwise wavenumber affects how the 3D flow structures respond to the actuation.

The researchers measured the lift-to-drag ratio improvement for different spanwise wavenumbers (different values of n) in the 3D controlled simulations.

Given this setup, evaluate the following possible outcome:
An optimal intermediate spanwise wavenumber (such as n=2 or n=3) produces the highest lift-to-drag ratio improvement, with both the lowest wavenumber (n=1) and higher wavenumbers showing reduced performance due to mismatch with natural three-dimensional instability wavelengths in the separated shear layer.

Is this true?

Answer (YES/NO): NO